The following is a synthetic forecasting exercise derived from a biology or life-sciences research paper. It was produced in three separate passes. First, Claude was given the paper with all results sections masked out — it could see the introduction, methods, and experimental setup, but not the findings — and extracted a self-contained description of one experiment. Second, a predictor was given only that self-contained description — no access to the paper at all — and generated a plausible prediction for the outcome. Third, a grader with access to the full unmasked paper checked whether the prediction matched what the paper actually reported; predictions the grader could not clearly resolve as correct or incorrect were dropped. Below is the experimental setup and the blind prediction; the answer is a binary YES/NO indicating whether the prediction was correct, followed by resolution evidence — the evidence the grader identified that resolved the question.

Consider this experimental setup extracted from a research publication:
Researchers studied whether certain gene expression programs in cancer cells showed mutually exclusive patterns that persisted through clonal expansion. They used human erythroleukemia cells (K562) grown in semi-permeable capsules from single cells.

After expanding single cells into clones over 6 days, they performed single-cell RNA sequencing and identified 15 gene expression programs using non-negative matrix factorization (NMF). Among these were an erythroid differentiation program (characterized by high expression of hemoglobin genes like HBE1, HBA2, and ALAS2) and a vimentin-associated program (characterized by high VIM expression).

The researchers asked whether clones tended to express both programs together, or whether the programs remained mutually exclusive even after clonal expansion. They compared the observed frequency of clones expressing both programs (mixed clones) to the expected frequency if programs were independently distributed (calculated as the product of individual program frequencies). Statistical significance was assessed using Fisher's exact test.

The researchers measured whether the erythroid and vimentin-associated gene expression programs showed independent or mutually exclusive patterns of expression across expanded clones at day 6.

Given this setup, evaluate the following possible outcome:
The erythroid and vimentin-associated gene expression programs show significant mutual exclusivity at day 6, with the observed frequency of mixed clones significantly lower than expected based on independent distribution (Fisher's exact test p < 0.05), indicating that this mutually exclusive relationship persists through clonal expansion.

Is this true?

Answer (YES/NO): YES